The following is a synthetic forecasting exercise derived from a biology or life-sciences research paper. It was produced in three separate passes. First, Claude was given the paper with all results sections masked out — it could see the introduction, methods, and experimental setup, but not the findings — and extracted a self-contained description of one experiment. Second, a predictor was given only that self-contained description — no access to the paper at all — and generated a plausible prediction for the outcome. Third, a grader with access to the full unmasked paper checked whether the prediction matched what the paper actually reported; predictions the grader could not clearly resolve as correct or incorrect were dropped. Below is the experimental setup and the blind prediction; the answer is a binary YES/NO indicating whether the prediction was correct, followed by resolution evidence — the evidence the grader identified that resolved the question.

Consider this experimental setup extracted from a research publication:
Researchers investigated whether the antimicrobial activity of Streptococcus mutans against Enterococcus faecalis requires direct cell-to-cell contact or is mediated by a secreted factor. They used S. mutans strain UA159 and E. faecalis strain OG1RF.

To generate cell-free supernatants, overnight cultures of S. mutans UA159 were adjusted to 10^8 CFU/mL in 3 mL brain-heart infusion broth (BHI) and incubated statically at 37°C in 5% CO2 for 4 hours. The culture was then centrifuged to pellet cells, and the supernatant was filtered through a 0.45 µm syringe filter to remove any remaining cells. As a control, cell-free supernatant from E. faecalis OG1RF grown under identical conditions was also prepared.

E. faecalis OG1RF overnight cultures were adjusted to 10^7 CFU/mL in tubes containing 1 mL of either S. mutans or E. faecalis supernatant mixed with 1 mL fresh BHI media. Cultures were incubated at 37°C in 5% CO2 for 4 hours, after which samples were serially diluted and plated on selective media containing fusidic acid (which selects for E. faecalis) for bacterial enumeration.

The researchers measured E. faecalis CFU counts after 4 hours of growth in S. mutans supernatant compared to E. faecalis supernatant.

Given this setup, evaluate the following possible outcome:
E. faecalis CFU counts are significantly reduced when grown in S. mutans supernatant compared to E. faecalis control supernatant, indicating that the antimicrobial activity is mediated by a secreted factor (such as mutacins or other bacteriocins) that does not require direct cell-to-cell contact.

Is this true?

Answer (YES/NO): YES